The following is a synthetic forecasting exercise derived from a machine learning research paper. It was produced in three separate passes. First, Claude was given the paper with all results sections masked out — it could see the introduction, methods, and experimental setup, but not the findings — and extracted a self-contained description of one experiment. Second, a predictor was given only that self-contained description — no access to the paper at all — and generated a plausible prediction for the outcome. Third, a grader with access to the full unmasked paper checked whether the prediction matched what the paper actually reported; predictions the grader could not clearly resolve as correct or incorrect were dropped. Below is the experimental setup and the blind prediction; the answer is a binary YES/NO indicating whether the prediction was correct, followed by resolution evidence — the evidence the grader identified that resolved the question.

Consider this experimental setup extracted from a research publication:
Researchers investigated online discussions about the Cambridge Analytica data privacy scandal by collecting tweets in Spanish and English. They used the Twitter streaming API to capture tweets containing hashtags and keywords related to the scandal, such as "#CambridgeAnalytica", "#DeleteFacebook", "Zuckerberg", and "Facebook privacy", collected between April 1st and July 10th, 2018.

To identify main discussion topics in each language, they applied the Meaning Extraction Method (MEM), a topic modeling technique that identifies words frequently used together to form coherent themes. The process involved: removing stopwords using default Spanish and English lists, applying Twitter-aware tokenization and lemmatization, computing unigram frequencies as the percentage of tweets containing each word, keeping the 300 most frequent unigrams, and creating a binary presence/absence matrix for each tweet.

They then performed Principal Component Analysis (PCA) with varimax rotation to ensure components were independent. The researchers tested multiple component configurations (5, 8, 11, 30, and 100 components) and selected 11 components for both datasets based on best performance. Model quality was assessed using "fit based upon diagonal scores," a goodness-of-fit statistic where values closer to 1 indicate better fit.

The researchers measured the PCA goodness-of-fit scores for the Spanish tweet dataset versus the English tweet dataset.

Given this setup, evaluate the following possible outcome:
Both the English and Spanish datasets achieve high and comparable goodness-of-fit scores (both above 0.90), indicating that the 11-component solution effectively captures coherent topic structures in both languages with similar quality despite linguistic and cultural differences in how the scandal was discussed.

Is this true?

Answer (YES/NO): NO